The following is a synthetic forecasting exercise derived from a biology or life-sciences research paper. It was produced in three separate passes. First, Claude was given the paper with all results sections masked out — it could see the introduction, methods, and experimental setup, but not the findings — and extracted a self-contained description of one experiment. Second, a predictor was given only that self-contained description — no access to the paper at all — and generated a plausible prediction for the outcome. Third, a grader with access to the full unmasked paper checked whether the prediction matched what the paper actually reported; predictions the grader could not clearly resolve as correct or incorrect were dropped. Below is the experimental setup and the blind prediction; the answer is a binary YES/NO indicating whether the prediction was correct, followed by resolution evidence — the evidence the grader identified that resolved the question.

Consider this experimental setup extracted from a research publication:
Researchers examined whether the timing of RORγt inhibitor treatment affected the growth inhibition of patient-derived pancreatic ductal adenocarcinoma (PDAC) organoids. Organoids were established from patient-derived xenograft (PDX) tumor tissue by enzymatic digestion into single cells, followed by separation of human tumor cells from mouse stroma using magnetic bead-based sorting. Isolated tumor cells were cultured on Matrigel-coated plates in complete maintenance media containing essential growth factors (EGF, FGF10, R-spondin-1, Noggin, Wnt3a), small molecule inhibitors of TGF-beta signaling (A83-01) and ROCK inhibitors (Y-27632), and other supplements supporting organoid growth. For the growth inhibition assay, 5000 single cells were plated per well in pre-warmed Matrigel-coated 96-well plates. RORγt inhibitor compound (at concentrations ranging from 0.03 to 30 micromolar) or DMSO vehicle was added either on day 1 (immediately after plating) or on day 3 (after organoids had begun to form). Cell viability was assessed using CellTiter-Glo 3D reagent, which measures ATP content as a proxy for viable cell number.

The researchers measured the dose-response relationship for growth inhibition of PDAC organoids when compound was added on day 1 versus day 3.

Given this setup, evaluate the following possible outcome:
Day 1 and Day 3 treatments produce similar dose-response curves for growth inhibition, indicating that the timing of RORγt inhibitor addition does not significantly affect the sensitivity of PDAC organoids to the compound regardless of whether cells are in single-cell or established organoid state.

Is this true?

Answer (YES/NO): NO